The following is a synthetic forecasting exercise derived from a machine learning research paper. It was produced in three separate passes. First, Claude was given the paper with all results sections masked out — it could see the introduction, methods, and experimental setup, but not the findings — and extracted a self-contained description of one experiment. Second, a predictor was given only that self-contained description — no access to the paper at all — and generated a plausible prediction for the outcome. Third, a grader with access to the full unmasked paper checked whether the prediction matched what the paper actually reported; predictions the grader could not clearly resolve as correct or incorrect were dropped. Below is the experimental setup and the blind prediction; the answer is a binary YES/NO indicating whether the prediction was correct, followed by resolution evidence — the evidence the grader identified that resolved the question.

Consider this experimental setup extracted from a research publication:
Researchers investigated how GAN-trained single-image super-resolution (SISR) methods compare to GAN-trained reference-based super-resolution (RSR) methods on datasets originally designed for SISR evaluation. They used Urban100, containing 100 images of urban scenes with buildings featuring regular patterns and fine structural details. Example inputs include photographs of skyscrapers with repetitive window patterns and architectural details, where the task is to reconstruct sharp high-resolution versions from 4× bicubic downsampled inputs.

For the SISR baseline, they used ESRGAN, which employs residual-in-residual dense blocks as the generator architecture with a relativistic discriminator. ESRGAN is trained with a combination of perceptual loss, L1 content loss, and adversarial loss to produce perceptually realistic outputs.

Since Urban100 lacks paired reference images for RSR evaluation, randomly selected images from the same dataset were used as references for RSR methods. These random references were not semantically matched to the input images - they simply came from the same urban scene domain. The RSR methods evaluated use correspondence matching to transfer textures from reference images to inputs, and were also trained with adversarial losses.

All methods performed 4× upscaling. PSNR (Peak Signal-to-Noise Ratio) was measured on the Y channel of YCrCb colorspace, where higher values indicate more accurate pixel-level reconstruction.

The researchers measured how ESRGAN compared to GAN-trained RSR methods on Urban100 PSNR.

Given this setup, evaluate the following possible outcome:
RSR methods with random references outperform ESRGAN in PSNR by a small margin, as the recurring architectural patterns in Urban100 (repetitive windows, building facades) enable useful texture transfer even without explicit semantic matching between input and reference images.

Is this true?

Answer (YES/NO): NO